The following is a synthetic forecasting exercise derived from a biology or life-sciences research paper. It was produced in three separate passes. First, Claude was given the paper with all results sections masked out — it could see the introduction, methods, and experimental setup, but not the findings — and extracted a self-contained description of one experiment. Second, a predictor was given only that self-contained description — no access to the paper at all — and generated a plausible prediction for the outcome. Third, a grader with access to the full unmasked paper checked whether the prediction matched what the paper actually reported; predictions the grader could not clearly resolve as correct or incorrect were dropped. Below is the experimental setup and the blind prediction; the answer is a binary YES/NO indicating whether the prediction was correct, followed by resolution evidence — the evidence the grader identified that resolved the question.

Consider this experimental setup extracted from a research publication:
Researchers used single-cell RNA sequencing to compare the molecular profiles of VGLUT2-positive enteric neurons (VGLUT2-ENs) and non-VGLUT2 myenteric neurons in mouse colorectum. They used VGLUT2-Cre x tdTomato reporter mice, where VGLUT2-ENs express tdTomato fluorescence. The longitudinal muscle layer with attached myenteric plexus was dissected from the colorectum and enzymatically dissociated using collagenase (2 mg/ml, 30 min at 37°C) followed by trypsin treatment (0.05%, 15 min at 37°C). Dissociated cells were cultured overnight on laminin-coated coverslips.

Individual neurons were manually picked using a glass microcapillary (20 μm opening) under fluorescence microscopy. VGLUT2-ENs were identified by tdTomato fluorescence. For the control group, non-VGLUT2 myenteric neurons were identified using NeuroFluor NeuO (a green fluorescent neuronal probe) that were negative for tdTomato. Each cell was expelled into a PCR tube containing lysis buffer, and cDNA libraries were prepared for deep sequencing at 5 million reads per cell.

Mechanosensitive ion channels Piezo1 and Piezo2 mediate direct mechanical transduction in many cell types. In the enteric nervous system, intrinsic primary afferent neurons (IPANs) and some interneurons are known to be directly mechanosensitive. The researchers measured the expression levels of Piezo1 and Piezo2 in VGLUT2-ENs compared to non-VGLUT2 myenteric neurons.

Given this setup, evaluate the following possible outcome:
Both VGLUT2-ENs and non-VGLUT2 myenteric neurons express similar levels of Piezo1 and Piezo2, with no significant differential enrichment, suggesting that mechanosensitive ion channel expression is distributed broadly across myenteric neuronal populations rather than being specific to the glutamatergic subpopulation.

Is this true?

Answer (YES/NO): NO